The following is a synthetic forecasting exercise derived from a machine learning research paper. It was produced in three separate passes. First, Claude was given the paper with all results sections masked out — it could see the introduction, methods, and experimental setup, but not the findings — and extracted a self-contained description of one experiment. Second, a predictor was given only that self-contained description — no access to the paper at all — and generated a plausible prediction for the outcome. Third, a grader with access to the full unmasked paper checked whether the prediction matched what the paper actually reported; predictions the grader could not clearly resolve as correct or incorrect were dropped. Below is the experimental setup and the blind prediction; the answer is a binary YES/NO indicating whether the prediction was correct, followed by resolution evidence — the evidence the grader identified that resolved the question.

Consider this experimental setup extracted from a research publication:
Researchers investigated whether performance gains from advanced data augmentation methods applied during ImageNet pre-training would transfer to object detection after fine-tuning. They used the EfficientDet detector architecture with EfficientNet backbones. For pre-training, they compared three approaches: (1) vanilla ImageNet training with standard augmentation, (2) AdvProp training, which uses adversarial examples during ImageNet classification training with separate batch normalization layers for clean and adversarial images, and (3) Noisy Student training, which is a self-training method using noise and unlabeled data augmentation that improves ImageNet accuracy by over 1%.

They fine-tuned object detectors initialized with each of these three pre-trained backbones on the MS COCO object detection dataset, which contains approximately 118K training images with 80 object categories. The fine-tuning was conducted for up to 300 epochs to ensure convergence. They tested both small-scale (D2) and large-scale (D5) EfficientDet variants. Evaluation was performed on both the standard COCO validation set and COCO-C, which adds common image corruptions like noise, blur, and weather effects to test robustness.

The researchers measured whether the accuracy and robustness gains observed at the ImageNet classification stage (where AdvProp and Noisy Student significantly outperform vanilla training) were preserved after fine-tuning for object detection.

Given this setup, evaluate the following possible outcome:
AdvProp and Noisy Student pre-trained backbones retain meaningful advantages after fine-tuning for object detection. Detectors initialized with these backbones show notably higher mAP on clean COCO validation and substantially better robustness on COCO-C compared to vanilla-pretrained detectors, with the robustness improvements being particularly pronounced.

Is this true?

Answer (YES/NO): NO